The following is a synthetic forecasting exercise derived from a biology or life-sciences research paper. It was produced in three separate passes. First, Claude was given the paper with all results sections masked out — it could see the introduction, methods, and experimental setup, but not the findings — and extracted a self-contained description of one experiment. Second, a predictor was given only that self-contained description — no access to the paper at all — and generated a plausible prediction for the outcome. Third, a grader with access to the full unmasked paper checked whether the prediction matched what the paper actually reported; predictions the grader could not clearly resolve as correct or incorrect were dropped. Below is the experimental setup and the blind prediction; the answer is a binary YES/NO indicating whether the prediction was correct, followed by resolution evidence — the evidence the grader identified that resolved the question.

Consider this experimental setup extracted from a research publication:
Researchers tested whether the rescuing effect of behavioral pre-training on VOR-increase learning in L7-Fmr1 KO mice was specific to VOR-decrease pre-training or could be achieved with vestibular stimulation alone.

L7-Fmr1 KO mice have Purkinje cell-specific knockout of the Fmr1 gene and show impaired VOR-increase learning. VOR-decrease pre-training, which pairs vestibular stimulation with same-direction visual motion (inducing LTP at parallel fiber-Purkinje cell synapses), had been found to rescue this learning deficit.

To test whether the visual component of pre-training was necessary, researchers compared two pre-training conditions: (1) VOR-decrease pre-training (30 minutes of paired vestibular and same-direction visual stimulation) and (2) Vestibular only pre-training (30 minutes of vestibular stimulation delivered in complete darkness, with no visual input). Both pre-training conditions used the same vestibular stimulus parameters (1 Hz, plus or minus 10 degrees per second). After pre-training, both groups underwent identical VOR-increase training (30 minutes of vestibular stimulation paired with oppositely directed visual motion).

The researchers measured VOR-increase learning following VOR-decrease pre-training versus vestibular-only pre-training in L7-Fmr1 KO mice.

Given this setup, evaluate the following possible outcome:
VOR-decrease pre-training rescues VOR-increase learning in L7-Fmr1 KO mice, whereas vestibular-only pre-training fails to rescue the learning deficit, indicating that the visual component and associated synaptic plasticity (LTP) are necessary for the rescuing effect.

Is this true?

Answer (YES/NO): NO